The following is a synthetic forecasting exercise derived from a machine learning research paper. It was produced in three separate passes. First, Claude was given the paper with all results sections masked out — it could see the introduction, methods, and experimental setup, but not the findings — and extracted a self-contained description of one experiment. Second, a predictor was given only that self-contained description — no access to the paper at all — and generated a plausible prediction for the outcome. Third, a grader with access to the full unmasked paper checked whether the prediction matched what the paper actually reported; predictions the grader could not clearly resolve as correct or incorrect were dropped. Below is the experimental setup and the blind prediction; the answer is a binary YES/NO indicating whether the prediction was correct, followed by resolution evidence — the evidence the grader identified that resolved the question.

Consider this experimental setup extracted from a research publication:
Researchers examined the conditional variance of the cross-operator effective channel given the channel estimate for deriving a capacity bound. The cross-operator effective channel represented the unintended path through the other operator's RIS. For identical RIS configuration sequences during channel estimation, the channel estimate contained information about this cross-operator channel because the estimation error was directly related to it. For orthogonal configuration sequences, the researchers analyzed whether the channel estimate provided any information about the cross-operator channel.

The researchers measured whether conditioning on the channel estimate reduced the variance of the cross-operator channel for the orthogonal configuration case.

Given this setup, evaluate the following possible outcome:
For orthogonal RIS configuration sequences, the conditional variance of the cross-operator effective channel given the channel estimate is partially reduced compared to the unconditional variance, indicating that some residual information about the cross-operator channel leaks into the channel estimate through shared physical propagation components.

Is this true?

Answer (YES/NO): NO